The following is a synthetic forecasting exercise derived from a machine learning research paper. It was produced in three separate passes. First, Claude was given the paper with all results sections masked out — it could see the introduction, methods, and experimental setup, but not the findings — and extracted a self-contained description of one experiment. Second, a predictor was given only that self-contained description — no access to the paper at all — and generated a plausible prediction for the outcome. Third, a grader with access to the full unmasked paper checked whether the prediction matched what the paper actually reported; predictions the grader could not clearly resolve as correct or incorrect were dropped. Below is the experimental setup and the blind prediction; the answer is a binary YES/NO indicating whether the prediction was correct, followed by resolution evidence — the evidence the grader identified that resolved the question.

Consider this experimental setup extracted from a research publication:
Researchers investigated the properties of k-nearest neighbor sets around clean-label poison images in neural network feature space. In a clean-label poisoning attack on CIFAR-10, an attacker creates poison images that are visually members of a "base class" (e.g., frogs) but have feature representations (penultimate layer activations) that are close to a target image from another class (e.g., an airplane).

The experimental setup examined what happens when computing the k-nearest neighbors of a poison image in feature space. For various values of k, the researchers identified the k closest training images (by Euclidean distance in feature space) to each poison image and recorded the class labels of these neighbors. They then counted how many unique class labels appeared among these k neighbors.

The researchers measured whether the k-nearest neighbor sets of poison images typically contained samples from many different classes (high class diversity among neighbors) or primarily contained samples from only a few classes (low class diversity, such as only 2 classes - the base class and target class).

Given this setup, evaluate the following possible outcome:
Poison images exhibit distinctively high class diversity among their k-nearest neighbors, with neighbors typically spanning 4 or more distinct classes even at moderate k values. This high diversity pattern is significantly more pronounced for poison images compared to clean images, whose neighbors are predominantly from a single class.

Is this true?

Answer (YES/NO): NO